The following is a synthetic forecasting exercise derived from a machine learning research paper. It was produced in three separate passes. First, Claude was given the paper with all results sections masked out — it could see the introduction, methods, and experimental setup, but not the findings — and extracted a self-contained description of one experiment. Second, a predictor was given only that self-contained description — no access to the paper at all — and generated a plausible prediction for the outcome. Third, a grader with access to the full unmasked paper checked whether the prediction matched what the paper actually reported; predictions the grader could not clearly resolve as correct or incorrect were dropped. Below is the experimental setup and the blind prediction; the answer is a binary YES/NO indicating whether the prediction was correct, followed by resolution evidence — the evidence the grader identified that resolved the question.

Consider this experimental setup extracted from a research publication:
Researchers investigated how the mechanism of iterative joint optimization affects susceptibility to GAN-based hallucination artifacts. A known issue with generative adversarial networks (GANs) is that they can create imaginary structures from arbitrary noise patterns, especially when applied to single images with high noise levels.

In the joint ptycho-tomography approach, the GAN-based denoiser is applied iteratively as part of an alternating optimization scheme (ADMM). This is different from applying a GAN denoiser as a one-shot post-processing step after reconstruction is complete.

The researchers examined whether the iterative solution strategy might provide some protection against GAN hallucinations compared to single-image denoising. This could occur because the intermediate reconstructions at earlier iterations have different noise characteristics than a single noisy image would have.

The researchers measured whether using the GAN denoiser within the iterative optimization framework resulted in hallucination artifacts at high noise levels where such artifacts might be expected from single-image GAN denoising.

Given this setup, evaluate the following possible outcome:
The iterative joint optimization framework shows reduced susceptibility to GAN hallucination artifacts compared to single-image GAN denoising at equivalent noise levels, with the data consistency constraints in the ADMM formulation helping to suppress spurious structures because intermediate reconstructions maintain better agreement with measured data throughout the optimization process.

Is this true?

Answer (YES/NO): NO